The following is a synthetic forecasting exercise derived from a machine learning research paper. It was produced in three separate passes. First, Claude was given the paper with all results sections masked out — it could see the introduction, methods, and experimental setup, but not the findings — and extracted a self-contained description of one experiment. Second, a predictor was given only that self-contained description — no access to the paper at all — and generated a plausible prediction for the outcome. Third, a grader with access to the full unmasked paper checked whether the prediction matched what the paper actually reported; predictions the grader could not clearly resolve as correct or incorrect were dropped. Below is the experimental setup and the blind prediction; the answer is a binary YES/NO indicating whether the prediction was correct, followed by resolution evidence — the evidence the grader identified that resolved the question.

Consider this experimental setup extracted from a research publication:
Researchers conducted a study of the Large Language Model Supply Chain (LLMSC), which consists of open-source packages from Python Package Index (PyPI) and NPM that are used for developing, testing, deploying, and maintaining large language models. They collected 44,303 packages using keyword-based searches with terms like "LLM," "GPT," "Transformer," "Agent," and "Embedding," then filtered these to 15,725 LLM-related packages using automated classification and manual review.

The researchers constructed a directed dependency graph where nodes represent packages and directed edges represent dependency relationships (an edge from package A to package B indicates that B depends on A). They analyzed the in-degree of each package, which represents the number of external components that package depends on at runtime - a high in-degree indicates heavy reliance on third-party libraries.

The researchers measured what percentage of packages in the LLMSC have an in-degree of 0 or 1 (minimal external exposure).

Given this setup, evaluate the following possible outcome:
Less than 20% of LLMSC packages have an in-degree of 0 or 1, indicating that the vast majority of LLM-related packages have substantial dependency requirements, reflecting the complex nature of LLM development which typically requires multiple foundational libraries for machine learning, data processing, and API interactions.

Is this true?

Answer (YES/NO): NO